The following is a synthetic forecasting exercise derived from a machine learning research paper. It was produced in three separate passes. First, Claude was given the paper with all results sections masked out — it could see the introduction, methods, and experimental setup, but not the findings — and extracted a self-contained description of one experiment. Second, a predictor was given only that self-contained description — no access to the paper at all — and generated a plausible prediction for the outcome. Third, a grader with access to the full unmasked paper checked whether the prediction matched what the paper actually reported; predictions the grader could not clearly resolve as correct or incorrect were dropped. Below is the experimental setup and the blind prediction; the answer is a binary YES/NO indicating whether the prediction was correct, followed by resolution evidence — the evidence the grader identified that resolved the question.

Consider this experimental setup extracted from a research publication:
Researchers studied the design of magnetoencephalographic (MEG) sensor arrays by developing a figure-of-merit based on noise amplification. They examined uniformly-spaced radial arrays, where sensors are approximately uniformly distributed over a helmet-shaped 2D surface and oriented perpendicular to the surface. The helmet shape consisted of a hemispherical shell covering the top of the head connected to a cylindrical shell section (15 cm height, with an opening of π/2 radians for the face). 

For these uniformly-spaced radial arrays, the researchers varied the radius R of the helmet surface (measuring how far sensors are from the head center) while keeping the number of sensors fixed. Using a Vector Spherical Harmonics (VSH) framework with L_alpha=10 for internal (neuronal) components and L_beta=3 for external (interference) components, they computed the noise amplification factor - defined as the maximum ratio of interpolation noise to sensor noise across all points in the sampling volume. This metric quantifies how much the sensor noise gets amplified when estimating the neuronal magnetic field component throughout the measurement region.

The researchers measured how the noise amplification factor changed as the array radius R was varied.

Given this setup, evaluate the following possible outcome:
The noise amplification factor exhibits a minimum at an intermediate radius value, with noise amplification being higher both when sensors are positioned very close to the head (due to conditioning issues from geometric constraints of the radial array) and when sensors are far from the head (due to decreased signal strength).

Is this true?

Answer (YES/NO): NO